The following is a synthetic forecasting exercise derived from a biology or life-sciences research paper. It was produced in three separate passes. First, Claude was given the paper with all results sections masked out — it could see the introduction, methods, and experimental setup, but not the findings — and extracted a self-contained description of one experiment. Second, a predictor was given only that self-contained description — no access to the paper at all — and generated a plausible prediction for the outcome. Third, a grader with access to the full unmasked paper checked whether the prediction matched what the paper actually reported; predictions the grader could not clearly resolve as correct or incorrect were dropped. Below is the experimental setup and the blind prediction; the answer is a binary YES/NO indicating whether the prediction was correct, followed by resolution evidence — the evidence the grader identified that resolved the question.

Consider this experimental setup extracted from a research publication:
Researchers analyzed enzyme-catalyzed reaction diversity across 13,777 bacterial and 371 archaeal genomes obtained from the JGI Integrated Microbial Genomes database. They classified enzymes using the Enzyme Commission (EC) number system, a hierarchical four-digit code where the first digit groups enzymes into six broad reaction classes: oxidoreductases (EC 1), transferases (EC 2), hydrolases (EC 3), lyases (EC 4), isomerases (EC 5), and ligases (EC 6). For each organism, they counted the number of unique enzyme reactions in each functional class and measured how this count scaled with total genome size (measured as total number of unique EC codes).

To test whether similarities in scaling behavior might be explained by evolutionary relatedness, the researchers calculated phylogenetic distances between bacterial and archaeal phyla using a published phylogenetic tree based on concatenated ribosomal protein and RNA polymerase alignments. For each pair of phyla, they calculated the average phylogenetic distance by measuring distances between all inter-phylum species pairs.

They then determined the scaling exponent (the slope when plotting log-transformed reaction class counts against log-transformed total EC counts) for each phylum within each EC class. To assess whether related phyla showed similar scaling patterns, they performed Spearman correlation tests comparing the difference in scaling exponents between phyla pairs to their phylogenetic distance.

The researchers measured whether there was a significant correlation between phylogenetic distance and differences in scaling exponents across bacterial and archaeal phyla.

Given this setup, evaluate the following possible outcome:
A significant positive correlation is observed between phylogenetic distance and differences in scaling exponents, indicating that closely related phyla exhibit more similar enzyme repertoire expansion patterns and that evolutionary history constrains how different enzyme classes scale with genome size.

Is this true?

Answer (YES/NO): NO